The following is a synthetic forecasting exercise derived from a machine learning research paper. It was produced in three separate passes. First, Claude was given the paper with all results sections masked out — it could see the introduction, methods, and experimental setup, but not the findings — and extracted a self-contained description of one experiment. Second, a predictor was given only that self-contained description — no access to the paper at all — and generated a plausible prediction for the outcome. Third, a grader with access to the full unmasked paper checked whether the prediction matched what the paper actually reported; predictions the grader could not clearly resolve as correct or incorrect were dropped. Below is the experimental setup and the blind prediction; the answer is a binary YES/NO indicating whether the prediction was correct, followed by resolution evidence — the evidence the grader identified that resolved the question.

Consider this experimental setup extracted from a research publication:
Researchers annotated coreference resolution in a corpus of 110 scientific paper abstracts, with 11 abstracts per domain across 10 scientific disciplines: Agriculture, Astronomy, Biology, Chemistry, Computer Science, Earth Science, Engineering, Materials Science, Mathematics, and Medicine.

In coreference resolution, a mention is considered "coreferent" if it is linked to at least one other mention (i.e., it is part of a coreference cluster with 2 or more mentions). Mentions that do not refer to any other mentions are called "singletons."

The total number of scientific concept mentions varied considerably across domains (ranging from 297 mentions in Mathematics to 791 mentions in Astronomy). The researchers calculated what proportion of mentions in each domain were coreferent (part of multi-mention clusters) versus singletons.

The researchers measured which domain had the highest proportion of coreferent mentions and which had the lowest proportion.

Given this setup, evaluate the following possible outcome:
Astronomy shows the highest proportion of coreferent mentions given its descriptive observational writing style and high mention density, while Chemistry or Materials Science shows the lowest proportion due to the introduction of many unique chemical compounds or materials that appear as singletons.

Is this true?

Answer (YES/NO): NO